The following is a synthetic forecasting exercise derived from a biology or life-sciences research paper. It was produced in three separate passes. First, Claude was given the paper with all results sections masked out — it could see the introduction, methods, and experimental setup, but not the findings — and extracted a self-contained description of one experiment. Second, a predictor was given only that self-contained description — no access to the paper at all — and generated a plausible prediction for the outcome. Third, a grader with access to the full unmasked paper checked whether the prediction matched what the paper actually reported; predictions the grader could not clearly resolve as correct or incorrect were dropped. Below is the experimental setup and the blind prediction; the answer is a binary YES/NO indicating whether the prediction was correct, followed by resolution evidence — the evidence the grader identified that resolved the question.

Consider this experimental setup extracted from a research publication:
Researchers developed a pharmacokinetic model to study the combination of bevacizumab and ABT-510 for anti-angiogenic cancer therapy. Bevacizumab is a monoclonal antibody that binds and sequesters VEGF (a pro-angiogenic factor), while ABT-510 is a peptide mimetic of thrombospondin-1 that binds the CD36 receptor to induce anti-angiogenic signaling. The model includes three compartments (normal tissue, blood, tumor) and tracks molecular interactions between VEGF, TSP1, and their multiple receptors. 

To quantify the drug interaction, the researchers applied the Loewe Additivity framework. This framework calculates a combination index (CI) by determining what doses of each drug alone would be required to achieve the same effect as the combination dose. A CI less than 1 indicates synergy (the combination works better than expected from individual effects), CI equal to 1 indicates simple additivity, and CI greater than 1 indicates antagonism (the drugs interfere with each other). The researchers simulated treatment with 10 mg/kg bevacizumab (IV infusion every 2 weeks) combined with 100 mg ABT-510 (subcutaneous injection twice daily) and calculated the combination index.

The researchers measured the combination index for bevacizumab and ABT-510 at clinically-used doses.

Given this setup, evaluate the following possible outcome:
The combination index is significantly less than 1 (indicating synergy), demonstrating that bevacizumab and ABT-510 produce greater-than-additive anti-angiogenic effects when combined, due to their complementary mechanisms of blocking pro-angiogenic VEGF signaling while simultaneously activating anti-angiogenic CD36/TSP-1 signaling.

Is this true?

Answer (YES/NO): NO